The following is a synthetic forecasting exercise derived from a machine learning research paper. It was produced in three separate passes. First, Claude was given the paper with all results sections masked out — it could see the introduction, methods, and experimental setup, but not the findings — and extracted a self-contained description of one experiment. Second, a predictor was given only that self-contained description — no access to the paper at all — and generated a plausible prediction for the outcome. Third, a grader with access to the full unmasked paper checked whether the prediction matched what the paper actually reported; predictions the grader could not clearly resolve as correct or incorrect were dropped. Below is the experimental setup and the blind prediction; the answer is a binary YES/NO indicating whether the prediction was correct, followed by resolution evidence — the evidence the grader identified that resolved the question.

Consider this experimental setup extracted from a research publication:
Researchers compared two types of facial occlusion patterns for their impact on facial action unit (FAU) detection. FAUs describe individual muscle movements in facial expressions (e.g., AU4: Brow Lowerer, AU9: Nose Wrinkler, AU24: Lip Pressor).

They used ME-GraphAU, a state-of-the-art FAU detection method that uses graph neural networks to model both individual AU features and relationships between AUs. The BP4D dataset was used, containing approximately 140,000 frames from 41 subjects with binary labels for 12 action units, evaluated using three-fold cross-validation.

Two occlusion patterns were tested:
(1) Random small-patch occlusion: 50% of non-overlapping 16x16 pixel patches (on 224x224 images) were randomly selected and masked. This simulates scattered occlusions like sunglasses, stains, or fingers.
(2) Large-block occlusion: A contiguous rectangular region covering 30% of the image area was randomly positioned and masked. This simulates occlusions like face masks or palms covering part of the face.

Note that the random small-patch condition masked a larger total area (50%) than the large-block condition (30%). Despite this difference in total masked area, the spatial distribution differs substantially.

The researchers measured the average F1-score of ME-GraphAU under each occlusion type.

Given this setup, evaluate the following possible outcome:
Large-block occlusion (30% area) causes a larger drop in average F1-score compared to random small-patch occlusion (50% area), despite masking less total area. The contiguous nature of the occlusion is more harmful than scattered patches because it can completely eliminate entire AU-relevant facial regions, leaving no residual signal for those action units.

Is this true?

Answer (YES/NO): NO